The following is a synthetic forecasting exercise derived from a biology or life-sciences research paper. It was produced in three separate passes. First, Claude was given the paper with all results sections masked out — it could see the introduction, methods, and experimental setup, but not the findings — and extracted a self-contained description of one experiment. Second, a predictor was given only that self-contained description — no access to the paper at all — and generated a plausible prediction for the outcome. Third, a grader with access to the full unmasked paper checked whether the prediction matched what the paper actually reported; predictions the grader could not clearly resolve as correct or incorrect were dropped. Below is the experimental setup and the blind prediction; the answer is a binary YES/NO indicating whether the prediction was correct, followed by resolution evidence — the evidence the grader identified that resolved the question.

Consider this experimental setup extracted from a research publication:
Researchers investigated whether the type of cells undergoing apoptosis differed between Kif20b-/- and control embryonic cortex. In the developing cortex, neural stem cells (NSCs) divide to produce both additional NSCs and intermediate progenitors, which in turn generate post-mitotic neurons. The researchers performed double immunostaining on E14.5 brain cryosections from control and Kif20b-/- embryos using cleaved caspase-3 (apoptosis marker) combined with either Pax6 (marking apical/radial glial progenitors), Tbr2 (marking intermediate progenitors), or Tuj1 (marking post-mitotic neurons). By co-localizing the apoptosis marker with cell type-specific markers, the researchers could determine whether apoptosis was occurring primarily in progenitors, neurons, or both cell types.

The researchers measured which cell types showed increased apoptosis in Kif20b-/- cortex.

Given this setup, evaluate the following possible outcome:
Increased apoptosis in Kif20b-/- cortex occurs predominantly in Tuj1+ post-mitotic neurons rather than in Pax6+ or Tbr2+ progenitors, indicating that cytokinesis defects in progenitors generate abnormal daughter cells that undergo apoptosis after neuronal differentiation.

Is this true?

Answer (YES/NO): NO